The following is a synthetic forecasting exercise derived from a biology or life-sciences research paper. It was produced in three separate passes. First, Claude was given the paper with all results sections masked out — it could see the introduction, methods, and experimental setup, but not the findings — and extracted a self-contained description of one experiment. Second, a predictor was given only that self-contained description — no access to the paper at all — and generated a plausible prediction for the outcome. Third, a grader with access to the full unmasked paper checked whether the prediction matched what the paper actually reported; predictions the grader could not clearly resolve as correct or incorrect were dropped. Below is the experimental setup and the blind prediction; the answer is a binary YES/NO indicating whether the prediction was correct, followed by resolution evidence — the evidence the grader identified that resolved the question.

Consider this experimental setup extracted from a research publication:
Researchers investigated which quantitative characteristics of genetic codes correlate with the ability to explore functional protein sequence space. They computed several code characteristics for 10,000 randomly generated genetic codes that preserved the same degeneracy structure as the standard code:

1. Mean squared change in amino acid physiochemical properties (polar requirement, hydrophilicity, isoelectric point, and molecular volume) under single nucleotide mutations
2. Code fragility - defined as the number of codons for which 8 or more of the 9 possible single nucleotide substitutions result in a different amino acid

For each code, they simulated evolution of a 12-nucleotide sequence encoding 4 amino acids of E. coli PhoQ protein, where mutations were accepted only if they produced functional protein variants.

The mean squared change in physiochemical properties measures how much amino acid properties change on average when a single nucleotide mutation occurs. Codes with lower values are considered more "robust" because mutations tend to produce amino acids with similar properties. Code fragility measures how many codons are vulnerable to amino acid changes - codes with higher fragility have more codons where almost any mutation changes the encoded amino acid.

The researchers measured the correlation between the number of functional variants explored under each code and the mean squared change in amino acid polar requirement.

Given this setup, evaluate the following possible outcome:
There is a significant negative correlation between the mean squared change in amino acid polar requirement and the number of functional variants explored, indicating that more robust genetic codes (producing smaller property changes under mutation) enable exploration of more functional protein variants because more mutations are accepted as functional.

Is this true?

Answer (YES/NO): YES